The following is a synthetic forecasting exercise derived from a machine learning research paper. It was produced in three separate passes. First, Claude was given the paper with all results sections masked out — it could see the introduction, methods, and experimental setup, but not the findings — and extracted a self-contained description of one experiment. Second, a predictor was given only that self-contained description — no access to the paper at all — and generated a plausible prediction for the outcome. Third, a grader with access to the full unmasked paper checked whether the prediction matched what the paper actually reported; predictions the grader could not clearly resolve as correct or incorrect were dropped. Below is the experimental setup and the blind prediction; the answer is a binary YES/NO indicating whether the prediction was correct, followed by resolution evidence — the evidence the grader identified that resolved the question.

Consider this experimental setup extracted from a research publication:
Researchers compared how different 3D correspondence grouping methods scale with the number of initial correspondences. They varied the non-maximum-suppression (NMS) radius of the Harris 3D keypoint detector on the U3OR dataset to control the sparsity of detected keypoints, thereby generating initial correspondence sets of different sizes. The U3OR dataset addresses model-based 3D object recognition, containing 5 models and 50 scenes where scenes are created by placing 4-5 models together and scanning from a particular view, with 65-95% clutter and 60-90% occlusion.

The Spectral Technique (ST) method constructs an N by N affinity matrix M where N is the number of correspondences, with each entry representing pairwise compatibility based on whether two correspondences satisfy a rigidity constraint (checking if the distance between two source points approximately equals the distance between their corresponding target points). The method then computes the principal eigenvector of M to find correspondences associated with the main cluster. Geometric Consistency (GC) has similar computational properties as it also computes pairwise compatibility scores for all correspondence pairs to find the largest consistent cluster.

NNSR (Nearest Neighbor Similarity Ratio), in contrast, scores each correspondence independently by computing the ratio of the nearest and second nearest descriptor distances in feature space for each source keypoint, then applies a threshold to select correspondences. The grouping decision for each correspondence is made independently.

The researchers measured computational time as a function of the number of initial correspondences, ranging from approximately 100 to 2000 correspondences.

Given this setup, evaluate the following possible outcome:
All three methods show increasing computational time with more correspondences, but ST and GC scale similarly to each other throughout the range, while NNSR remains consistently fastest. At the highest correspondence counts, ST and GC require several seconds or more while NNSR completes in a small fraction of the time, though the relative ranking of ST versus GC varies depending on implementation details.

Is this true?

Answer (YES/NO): NO